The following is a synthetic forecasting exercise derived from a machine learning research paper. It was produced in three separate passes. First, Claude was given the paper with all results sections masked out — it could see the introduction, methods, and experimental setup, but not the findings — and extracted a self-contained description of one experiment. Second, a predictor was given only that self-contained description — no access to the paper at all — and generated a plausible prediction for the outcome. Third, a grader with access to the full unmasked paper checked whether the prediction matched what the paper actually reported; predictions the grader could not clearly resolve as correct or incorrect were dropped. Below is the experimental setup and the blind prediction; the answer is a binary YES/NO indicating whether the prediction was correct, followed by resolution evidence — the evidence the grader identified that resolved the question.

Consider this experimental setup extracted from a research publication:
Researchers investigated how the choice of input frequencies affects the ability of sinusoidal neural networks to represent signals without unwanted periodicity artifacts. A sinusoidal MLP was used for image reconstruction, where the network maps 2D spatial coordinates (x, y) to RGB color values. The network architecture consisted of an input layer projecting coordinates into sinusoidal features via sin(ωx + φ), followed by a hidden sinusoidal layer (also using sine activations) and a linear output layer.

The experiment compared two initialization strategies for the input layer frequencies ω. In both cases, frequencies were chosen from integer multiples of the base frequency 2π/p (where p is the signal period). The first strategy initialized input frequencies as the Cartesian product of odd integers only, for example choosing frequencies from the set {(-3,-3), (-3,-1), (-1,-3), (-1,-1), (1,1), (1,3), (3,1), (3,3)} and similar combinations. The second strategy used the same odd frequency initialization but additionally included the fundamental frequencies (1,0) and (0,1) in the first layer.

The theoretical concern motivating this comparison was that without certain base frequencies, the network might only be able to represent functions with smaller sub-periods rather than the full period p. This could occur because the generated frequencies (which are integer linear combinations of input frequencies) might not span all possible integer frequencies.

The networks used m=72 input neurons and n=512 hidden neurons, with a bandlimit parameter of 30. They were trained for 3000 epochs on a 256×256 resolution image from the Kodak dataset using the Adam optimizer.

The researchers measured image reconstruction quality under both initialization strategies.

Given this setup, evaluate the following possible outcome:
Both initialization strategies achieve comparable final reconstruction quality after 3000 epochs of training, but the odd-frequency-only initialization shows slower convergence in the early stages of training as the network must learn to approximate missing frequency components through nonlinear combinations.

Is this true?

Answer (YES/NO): NO